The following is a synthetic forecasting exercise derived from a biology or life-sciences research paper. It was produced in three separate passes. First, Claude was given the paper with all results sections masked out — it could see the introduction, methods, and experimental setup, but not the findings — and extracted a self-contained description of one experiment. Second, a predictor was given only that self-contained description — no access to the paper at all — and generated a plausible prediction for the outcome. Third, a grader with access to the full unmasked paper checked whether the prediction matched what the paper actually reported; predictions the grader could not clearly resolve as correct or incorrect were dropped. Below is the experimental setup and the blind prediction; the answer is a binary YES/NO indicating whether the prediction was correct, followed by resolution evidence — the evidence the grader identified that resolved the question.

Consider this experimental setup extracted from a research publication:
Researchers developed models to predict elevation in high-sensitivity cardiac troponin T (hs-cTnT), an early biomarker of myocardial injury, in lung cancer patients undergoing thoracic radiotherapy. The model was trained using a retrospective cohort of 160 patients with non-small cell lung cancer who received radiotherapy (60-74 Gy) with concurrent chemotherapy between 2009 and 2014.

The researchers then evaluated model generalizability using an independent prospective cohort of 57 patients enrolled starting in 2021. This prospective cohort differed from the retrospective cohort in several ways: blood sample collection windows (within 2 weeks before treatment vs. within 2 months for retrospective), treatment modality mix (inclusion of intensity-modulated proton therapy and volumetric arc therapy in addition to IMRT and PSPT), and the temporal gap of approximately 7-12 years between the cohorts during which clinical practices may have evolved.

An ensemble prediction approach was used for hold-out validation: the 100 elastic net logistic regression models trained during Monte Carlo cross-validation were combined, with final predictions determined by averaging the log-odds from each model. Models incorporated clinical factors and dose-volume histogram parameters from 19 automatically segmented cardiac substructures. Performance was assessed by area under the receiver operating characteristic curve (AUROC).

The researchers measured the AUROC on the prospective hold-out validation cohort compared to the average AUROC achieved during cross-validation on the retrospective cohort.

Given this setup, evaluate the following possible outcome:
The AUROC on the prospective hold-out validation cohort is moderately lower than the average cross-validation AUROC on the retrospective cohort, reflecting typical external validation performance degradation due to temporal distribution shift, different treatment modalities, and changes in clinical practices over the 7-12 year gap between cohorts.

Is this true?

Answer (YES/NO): YES